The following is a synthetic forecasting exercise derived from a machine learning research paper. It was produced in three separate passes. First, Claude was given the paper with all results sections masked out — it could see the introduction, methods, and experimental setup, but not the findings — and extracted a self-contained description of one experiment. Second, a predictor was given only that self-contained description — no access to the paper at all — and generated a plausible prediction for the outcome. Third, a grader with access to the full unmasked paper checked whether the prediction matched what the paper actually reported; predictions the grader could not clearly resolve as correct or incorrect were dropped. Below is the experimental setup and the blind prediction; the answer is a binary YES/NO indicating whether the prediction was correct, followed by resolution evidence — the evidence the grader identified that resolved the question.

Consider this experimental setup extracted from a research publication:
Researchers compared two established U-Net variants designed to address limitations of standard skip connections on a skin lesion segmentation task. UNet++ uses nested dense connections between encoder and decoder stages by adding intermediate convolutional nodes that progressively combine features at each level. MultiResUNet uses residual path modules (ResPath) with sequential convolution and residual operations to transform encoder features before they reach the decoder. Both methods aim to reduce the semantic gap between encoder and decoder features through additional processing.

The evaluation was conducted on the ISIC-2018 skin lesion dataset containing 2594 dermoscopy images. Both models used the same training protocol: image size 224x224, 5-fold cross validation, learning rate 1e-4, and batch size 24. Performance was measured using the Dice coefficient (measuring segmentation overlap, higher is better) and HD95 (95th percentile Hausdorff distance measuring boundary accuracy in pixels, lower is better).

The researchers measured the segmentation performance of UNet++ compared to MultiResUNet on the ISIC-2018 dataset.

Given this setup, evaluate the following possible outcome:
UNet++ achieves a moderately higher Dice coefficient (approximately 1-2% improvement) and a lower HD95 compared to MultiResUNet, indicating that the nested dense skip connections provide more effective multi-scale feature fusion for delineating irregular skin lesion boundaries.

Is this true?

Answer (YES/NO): NO